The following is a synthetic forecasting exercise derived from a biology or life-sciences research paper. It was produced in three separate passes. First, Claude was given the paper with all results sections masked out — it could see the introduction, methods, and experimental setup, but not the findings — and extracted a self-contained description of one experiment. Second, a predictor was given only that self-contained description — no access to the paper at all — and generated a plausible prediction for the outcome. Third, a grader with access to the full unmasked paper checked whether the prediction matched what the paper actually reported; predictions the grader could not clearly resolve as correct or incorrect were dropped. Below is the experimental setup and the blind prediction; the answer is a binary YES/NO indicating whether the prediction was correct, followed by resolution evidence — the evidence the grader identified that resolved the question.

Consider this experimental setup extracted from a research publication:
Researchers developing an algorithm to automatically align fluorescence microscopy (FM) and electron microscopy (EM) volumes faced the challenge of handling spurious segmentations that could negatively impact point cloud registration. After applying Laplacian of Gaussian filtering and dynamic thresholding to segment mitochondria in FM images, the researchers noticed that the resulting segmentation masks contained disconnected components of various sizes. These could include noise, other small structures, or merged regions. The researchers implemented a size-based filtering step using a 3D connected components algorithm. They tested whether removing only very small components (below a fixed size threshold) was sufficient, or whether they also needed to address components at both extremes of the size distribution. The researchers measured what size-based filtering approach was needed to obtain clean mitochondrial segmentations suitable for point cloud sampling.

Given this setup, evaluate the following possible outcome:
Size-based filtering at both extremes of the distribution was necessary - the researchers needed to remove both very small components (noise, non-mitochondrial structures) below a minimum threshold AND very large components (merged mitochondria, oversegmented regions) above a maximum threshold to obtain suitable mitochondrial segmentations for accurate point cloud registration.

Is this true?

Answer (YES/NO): YES